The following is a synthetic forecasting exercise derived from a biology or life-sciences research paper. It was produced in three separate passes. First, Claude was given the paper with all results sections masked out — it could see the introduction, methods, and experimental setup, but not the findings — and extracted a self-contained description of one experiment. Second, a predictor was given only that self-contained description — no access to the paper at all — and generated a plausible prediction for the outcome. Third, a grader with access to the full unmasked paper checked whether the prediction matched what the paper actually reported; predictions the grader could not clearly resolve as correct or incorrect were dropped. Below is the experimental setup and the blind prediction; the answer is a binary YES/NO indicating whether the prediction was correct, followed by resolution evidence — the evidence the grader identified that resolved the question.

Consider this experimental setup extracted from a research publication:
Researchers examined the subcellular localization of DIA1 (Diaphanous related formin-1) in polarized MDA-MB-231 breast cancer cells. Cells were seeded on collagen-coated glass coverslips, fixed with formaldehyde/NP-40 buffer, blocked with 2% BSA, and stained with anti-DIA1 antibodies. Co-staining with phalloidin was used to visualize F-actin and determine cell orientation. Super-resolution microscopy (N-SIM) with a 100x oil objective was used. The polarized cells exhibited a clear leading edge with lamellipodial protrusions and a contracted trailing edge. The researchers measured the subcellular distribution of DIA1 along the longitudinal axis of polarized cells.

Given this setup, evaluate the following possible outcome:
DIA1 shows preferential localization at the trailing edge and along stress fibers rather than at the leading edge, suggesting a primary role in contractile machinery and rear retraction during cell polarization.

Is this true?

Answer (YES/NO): NO